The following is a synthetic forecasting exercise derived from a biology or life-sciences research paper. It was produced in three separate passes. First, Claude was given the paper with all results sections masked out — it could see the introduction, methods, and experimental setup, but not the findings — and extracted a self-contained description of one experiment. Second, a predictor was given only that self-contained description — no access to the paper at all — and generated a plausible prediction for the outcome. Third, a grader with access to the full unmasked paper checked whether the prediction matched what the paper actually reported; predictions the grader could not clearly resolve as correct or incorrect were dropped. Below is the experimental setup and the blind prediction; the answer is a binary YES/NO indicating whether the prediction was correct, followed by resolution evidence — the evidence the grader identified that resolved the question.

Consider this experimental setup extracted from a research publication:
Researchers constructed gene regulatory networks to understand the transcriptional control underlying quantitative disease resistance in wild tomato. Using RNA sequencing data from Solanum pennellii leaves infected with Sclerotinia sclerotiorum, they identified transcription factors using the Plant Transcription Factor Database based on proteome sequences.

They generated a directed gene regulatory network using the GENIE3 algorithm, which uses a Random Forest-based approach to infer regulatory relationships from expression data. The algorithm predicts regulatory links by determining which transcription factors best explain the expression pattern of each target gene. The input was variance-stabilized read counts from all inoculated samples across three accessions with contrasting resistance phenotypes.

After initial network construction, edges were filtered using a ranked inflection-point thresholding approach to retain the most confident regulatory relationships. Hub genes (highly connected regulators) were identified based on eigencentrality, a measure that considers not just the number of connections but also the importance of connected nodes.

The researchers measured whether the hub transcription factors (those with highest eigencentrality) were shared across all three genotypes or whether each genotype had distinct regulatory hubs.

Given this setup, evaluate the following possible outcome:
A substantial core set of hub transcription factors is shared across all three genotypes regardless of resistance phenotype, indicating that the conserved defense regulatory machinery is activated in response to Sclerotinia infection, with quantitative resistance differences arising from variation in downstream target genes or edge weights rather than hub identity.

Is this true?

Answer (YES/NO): YES